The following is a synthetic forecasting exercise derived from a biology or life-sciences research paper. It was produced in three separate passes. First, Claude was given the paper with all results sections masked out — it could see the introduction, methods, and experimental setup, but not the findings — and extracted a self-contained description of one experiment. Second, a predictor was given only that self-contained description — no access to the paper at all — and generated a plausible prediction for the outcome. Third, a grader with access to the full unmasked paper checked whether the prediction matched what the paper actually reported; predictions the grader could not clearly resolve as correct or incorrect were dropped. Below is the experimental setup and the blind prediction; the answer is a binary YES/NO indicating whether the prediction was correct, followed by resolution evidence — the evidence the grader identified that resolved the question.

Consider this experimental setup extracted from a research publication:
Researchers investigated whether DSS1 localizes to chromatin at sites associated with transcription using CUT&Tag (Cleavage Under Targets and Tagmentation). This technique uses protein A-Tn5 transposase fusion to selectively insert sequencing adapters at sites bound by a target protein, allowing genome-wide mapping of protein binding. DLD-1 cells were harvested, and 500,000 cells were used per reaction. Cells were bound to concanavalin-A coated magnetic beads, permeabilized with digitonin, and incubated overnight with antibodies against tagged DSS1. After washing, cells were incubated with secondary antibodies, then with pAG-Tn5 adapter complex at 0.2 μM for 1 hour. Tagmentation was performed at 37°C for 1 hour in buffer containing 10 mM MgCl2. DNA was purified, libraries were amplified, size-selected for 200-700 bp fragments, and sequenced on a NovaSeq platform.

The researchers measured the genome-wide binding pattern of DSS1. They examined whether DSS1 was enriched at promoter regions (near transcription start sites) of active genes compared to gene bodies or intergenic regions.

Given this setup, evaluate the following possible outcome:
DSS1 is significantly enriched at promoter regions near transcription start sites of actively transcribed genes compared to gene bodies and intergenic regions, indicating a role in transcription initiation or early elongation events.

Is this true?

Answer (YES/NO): YES